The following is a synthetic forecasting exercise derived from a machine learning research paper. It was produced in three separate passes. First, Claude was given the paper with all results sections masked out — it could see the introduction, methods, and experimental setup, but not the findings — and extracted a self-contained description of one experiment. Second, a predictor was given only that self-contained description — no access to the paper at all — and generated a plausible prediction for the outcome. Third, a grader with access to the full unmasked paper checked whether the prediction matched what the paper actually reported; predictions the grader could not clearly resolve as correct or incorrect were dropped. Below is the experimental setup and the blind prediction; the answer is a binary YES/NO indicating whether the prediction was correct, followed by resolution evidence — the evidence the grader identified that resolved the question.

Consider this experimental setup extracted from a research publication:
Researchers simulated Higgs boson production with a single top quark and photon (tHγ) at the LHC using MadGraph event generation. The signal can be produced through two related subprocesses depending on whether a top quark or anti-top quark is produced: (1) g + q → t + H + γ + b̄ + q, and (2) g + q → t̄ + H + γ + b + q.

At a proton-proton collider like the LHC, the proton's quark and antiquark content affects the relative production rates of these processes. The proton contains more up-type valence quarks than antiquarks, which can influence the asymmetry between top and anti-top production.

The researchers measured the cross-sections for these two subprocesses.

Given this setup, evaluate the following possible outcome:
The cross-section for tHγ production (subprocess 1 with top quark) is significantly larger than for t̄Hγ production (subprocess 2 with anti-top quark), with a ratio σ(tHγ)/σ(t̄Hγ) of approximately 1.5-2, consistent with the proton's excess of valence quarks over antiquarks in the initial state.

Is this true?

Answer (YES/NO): YES